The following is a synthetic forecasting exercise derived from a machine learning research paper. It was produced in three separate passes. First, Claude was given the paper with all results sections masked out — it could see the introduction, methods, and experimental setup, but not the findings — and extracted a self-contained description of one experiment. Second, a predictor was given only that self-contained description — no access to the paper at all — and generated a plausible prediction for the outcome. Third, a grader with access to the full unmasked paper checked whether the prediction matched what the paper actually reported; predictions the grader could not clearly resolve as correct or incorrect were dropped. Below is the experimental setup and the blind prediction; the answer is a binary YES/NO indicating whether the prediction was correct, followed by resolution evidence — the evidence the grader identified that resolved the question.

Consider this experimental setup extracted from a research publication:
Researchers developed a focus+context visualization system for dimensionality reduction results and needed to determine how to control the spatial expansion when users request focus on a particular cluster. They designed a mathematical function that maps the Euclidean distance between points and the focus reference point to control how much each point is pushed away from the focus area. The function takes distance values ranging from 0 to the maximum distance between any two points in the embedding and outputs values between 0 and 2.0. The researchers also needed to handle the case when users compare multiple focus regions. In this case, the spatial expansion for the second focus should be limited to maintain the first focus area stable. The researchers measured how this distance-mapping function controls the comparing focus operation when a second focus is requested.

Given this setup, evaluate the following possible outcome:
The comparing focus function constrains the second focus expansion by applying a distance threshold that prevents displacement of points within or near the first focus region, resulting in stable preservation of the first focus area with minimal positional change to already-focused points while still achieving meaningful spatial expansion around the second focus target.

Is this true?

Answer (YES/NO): YES